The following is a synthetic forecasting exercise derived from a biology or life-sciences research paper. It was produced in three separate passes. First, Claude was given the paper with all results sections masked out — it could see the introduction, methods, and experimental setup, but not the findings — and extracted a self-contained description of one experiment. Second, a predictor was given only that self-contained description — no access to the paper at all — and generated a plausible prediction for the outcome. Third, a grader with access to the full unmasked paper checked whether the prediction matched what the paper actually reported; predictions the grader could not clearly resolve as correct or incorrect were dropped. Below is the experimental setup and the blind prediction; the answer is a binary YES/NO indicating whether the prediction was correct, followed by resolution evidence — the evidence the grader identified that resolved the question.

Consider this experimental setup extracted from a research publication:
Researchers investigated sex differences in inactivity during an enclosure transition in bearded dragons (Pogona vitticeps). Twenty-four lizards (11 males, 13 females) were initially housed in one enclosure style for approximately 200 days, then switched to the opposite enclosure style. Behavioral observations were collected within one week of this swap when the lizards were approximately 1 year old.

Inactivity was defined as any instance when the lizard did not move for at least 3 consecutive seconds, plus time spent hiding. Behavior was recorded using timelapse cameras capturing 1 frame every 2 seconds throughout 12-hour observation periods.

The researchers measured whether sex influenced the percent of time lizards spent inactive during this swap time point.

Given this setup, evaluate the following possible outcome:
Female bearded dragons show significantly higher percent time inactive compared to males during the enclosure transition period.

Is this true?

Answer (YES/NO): NO